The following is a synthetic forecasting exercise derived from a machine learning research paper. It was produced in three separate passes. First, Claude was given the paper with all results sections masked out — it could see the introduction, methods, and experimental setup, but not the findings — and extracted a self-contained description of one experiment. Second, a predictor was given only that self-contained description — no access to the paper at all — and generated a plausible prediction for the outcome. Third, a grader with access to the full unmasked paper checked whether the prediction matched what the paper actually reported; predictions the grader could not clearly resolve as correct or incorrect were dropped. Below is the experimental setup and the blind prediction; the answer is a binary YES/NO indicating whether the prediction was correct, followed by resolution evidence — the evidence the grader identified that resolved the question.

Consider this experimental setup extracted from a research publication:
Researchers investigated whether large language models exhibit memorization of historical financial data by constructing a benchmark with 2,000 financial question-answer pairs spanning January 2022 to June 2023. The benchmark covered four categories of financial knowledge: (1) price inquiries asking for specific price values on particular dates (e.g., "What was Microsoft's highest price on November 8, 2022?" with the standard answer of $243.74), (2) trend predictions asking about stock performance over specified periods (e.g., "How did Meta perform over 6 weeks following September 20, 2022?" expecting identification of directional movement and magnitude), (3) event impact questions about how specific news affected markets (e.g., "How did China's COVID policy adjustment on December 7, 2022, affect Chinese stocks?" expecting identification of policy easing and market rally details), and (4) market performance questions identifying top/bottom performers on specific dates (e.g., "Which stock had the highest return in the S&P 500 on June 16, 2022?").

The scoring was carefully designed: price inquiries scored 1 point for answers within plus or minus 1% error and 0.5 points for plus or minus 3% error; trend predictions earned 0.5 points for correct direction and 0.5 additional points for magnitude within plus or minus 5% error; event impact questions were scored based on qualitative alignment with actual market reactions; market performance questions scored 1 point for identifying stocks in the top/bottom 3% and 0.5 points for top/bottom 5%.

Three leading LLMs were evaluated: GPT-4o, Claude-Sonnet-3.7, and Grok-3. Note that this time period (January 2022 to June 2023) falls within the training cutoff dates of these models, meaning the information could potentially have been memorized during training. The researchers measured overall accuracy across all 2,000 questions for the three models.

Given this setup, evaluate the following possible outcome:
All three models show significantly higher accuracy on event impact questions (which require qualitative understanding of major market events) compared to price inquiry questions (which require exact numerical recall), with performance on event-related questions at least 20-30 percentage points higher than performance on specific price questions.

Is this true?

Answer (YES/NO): NO